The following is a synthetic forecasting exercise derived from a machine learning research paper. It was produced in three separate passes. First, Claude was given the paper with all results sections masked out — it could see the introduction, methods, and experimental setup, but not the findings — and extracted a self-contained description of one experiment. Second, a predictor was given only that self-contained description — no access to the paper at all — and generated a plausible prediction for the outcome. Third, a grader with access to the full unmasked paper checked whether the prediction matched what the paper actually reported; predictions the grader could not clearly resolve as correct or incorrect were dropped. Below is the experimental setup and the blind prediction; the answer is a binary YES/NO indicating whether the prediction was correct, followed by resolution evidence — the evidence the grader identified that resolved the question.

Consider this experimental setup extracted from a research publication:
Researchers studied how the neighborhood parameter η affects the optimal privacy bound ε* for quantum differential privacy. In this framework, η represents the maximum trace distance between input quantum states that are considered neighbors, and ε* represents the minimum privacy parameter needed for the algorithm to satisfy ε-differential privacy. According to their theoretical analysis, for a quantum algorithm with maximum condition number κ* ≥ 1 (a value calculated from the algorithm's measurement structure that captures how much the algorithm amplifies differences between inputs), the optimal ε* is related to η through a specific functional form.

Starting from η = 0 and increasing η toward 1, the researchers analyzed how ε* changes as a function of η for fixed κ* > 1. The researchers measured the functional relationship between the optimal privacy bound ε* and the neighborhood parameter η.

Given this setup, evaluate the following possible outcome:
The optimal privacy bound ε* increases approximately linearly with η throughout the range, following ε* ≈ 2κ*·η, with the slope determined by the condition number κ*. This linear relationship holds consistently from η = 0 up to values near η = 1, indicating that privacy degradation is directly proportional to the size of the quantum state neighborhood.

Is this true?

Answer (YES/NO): NO